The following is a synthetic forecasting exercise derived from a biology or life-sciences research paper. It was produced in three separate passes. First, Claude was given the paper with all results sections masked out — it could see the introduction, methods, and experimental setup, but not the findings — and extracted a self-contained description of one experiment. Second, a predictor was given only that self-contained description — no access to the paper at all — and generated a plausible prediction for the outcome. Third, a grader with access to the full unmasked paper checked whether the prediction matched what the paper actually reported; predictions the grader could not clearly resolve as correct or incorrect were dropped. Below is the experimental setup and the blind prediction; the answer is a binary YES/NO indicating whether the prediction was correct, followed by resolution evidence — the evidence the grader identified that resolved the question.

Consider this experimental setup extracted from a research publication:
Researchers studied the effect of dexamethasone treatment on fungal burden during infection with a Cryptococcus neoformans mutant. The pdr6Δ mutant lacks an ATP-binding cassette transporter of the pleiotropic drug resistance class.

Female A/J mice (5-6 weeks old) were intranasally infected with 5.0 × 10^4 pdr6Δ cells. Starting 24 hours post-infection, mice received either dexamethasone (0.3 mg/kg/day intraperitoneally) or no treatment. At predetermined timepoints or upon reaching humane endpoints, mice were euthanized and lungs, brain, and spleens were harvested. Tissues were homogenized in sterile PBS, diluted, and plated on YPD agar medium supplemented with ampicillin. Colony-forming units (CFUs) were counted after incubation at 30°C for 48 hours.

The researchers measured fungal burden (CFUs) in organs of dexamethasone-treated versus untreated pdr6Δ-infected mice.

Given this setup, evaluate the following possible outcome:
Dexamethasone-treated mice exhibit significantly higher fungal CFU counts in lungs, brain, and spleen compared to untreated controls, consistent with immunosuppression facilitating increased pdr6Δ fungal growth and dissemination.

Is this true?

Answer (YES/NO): NO